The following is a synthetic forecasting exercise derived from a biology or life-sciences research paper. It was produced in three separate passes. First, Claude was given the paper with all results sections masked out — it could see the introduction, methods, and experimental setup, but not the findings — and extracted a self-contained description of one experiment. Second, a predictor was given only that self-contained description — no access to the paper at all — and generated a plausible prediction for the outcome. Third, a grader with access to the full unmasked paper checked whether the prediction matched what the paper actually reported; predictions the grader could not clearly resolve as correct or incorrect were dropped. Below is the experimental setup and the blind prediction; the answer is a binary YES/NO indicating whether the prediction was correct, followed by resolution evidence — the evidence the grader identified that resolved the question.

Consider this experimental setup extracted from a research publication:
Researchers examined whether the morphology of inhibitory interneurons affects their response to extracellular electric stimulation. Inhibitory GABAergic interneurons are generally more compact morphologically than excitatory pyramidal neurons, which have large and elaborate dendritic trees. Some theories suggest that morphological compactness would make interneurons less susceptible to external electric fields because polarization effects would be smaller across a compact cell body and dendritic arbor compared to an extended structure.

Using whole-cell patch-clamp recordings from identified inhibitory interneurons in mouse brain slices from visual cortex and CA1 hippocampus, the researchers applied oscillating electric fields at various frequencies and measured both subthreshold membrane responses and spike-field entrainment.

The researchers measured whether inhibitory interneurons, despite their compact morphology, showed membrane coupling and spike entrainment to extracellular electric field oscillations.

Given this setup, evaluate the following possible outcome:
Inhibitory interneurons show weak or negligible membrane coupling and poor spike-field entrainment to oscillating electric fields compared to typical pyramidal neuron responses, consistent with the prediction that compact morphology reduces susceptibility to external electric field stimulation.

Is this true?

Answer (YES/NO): NO